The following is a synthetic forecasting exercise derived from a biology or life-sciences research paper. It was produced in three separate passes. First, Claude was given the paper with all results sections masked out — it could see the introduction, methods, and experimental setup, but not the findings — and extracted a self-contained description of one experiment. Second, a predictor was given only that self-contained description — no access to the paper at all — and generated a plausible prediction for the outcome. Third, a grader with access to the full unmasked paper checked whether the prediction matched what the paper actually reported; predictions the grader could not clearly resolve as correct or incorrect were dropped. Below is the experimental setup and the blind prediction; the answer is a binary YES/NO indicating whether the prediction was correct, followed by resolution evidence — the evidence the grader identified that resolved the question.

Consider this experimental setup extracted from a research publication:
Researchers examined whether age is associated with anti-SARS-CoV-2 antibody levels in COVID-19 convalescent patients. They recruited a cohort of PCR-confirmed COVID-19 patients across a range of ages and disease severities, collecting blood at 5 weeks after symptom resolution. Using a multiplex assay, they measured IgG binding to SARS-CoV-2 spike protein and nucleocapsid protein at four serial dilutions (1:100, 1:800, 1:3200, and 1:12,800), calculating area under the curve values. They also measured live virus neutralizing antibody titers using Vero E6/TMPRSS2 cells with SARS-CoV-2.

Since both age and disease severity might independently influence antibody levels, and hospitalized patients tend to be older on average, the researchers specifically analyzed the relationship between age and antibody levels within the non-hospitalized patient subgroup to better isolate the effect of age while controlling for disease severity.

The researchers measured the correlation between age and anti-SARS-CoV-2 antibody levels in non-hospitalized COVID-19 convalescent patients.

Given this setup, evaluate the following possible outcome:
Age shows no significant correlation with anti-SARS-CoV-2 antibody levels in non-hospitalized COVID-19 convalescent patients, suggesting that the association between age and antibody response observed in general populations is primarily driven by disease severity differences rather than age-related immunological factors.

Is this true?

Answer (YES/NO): NO